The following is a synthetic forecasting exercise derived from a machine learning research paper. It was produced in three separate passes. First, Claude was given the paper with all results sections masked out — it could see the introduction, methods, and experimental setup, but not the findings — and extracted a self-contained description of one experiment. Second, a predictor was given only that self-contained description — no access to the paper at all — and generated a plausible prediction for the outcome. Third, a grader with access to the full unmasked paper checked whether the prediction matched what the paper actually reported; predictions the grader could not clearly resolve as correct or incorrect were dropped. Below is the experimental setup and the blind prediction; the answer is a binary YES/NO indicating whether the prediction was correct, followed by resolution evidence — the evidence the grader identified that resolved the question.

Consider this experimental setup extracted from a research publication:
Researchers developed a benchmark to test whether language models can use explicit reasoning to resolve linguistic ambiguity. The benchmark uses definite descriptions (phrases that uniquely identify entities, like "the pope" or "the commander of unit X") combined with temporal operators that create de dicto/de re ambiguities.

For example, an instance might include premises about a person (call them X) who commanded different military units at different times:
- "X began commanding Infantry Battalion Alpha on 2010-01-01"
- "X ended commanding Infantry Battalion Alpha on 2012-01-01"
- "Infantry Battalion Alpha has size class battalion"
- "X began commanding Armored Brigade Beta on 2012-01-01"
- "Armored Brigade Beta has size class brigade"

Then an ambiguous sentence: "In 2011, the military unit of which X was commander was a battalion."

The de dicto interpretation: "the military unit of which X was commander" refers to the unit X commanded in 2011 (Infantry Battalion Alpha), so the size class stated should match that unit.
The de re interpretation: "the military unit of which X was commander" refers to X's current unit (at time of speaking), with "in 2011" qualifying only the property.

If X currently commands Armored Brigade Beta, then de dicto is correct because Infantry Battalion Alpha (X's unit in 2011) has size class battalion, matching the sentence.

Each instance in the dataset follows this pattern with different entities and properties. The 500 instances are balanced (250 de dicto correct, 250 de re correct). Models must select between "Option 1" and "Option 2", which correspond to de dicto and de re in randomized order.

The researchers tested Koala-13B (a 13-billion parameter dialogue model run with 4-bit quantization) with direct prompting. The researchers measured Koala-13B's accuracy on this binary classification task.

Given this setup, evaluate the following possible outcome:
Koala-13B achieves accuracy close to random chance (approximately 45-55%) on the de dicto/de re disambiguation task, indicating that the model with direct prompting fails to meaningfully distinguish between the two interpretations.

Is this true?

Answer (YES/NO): YES